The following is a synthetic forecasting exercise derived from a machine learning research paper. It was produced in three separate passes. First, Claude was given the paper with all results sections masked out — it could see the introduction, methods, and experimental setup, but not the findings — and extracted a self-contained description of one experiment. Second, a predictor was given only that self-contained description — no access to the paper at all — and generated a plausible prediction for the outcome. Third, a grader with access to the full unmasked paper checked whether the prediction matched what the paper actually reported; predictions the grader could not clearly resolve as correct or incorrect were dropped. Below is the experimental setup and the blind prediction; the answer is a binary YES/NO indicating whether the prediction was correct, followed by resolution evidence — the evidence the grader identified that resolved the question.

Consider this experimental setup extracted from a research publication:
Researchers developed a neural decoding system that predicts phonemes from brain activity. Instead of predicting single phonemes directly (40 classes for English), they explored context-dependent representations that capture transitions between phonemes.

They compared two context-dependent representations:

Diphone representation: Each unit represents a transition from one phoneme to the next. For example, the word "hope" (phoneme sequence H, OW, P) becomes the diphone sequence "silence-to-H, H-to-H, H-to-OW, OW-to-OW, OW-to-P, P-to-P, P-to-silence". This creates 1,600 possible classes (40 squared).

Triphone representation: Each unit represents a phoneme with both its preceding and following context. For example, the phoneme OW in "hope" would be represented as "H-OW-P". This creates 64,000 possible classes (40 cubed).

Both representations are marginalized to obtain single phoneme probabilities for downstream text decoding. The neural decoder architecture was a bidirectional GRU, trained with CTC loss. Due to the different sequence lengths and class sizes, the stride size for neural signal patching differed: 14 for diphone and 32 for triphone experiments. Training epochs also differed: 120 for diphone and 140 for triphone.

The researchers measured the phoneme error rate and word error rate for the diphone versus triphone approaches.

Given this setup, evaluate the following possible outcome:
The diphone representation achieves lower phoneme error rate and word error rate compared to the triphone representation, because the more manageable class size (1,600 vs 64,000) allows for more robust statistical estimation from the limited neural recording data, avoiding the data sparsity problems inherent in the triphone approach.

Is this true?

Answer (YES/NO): NO